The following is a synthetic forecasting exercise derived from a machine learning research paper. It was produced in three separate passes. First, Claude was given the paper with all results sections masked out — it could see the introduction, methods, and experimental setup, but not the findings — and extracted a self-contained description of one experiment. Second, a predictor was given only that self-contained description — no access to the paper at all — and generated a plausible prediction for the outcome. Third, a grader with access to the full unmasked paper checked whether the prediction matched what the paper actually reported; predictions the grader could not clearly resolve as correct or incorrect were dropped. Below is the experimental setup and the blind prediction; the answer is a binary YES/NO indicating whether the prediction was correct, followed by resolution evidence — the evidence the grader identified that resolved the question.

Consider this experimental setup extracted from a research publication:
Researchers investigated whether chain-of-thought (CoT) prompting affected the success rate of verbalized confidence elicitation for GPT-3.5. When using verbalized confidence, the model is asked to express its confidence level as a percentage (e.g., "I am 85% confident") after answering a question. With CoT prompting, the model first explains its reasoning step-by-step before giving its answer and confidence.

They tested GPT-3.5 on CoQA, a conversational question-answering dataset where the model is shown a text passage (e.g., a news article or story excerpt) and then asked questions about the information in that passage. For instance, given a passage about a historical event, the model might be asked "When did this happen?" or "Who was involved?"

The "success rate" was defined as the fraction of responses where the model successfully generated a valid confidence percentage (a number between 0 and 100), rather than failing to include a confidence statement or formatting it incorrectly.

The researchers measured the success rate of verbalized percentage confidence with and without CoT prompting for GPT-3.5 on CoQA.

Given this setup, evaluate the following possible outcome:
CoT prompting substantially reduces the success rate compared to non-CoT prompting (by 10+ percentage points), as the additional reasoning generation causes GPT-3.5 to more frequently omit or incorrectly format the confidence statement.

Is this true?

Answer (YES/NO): YES